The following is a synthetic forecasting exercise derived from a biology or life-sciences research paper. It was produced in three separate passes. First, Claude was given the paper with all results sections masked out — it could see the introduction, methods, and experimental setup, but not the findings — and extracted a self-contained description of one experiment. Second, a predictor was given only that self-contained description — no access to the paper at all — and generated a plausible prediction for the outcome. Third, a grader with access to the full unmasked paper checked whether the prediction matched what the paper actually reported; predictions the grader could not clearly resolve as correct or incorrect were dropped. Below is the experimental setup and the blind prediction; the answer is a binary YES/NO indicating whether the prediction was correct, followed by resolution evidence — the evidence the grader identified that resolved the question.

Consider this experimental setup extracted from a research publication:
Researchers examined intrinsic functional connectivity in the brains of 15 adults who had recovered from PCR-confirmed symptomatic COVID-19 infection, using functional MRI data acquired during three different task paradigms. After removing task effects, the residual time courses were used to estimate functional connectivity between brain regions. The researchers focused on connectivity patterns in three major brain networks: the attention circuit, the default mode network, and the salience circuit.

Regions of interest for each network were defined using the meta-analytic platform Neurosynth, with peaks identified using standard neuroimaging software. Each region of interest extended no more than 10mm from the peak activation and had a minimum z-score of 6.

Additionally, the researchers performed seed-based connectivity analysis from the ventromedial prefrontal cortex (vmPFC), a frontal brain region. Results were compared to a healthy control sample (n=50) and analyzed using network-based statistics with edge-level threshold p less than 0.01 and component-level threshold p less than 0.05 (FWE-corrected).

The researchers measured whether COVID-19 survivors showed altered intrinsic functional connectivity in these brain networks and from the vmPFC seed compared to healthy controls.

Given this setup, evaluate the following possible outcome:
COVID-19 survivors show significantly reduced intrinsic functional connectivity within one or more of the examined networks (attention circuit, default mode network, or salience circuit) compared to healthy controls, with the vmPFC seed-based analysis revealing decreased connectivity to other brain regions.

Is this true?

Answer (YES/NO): YES